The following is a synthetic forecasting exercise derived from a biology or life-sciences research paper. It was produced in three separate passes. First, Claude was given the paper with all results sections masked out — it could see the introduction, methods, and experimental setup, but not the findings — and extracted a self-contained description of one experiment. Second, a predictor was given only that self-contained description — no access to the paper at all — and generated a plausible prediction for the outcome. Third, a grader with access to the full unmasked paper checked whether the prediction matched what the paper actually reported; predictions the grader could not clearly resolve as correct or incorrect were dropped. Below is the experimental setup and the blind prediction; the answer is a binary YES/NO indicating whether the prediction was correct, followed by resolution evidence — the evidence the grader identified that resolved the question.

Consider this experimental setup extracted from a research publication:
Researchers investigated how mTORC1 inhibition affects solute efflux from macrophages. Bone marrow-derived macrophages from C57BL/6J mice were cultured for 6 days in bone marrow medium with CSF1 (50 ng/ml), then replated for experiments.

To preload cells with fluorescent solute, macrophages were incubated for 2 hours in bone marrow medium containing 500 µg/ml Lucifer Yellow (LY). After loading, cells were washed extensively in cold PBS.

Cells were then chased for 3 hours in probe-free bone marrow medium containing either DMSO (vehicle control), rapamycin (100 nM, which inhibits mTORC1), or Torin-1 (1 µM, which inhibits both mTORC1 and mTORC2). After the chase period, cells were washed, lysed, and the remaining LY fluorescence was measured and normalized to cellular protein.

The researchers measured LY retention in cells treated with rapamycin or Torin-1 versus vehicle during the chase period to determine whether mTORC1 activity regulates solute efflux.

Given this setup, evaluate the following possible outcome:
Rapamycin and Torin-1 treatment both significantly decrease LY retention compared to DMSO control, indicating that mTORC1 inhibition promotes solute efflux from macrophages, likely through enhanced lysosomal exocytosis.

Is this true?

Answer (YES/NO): NO